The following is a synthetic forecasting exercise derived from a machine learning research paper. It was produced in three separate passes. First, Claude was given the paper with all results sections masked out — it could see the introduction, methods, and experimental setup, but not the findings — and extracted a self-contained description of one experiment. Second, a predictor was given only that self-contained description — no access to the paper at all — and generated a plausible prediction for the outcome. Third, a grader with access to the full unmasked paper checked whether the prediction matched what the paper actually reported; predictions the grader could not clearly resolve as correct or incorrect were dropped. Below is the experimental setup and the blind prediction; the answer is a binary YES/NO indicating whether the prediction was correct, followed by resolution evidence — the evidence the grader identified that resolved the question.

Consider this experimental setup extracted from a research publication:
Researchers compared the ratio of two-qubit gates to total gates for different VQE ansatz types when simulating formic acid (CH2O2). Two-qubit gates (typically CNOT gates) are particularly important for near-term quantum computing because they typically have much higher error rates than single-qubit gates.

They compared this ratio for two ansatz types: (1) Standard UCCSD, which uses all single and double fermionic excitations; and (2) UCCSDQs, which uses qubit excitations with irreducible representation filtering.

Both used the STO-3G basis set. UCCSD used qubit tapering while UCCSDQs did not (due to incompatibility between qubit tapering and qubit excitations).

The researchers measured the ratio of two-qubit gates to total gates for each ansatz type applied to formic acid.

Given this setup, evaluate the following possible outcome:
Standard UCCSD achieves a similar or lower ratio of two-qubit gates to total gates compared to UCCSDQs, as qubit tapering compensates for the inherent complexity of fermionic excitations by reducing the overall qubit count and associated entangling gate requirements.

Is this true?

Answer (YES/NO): NO